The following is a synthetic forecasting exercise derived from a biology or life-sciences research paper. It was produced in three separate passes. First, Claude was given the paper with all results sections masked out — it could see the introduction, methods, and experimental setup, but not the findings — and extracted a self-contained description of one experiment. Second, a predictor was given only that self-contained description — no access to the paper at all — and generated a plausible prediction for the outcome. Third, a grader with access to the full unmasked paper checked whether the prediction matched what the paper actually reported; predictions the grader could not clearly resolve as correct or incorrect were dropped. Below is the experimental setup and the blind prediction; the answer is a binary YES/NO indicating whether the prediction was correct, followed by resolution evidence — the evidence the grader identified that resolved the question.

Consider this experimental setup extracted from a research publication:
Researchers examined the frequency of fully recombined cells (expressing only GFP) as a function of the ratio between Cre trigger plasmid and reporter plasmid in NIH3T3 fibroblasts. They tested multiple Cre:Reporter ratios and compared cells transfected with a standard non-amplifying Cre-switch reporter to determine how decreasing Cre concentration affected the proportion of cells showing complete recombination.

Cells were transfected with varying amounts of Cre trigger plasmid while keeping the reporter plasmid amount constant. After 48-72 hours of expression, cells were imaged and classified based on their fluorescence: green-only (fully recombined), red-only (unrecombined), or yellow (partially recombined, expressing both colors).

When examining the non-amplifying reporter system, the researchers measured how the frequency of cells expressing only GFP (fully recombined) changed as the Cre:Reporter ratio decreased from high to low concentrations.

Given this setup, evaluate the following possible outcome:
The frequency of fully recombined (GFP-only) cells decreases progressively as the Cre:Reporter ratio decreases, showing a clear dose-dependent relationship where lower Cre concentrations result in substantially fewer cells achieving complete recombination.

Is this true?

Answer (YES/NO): YES